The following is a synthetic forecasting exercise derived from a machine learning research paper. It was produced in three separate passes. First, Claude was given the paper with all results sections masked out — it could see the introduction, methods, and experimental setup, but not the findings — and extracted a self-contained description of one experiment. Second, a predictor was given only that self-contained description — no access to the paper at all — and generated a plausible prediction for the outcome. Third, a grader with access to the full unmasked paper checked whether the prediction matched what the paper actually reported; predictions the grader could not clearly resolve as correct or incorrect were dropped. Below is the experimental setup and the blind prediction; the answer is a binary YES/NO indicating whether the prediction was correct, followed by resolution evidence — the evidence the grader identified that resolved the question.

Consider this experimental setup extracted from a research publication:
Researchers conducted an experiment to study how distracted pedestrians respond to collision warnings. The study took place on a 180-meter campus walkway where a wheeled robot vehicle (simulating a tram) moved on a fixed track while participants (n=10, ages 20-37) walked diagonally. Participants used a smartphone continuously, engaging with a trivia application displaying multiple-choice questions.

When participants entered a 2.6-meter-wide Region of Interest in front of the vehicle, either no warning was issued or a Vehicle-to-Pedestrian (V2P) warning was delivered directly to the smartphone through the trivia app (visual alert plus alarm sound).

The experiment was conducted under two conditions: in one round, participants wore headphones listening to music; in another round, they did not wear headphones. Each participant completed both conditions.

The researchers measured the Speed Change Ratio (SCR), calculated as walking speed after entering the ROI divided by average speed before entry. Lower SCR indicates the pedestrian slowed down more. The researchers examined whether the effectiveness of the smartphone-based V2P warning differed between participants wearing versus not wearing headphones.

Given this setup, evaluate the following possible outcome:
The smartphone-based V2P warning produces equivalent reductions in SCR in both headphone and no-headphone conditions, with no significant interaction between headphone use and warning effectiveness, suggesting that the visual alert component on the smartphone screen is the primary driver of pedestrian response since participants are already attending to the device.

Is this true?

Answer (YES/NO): NO